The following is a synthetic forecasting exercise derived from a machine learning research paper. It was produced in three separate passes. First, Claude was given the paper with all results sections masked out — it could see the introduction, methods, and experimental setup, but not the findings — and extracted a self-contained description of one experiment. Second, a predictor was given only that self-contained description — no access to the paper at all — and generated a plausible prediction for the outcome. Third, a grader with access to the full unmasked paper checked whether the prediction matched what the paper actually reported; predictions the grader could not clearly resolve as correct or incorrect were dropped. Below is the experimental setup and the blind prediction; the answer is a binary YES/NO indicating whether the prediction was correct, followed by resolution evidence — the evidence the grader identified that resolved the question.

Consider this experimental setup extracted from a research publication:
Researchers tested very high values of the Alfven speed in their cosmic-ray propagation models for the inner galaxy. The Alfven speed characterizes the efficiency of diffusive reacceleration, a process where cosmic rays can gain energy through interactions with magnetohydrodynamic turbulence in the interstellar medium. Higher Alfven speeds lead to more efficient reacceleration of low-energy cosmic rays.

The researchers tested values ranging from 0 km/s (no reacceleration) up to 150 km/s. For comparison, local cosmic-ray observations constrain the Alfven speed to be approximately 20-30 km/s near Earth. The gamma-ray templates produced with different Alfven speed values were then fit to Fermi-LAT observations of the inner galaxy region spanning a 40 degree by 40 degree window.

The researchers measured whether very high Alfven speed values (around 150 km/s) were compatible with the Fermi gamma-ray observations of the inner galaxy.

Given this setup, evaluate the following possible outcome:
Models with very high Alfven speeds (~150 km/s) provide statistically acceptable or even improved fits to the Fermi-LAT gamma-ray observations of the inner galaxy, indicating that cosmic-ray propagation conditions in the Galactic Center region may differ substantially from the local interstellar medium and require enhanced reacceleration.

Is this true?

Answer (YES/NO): NO